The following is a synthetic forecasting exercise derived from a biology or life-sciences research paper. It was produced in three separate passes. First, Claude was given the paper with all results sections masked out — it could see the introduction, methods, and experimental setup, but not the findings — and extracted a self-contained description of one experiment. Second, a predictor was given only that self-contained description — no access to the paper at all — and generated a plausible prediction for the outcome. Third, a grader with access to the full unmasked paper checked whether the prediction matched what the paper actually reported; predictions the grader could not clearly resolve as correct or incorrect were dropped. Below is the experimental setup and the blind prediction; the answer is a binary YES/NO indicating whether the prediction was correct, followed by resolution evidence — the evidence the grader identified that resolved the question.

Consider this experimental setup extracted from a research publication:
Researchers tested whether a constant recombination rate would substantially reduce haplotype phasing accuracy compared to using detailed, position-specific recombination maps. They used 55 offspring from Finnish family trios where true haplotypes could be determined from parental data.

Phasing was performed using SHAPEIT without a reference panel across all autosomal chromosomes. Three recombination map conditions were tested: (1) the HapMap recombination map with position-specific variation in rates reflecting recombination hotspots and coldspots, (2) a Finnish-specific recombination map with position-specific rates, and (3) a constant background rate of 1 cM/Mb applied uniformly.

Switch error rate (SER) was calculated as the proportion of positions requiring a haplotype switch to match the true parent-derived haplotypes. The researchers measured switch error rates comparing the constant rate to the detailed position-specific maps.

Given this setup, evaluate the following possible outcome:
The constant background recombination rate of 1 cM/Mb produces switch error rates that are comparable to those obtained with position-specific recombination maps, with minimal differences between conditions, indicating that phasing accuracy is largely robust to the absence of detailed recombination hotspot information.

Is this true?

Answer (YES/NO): NO